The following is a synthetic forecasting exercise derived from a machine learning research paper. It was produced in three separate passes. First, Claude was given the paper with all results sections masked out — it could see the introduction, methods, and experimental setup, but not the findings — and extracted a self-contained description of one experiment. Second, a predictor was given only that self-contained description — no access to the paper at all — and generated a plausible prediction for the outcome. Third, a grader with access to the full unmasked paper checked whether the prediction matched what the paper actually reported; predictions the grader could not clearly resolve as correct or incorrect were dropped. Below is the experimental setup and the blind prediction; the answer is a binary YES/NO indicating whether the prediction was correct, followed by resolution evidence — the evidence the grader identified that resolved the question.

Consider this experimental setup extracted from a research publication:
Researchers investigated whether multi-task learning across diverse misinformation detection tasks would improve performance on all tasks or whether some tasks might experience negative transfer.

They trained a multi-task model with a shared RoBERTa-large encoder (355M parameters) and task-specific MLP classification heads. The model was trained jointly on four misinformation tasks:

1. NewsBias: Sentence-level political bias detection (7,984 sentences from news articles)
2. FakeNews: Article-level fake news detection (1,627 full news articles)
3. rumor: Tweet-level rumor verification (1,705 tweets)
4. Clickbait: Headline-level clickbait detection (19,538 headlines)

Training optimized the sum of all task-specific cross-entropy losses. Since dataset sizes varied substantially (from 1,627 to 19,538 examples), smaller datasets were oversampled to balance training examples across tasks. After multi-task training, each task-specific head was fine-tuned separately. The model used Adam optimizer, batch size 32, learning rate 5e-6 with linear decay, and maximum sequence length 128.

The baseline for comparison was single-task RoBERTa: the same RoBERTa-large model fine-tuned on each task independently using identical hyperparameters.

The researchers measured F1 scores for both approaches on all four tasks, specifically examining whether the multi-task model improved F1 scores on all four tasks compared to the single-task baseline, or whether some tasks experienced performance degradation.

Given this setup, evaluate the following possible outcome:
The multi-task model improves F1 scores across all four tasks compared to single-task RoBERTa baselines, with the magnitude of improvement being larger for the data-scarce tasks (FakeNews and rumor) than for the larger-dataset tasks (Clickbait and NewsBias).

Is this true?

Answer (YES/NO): NO